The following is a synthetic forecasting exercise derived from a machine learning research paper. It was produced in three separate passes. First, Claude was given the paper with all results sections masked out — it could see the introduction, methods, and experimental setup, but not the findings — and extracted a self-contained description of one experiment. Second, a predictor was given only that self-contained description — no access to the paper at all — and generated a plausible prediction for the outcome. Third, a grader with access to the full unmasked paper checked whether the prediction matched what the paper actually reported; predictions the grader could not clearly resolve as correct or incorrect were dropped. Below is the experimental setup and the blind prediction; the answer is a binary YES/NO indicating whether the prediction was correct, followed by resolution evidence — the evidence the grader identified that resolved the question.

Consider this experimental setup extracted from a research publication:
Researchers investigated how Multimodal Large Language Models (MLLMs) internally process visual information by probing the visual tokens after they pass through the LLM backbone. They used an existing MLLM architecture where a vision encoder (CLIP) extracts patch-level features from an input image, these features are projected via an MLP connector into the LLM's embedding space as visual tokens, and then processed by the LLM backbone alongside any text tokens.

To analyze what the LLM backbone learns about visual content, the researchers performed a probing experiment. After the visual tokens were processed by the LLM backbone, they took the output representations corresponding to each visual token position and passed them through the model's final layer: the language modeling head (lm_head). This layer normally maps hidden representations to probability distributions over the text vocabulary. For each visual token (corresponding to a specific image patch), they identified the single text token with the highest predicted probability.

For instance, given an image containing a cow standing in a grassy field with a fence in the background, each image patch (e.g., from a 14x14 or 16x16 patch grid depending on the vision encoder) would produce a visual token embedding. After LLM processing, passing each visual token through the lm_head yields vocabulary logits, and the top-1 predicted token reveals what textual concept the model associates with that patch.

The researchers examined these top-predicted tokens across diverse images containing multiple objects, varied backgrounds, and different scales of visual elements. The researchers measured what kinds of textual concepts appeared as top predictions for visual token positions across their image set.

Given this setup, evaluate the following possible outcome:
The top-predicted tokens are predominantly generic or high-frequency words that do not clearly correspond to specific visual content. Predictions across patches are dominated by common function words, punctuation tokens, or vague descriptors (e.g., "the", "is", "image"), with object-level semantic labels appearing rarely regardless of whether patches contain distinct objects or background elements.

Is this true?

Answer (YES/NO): NO